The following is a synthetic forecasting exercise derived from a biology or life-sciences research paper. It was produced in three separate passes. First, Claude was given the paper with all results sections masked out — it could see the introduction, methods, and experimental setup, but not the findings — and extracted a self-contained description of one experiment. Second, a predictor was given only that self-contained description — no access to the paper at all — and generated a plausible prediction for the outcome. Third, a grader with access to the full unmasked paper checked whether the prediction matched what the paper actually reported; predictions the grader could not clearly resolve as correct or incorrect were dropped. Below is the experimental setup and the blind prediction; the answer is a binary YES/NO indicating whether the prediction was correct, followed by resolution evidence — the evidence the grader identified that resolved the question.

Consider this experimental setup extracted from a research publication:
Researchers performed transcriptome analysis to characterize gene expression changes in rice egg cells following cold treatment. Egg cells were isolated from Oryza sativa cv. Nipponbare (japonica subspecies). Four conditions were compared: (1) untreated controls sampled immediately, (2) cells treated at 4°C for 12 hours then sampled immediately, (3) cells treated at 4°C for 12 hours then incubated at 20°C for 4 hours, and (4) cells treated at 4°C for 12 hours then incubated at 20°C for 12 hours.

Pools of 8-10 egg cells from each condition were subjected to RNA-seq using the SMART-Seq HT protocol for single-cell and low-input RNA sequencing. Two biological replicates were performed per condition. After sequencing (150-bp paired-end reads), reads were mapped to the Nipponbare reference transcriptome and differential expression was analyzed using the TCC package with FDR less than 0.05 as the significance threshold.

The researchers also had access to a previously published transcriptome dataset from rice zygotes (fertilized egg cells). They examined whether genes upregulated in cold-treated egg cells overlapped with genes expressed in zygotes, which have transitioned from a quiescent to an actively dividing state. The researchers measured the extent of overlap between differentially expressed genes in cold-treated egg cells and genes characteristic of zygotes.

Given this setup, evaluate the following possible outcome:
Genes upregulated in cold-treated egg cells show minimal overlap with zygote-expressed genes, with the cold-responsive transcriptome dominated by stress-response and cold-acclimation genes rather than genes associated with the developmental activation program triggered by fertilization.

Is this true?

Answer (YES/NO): NO